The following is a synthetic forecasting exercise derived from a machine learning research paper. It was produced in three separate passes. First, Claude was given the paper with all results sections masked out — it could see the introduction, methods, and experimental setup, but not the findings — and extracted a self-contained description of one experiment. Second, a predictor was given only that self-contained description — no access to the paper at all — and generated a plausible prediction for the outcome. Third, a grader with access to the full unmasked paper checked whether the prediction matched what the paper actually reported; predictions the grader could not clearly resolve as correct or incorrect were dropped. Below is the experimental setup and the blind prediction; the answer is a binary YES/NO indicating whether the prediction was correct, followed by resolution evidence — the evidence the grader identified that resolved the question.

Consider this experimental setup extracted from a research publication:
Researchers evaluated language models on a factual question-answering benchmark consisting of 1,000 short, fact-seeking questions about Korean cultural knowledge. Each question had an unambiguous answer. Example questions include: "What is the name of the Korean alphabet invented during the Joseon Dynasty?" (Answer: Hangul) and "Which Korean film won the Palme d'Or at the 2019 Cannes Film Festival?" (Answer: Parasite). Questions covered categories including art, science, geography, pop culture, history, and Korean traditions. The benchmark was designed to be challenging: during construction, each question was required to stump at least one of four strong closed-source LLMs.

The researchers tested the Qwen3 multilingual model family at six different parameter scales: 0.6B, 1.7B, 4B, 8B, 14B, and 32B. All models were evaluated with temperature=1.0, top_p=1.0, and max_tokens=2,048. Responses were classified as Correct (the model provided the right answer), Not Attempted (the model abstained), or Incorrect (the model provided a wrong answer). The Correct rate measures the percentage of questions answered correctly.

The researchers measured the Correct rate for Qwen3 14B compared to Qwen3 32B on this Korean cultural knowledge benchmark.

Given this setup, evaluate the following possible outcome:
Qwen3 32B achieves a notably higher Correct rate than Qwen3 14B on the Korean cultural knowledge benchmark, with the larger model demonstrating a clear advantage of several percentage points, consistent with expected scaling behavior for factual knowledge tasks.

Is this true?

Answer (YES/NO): NO